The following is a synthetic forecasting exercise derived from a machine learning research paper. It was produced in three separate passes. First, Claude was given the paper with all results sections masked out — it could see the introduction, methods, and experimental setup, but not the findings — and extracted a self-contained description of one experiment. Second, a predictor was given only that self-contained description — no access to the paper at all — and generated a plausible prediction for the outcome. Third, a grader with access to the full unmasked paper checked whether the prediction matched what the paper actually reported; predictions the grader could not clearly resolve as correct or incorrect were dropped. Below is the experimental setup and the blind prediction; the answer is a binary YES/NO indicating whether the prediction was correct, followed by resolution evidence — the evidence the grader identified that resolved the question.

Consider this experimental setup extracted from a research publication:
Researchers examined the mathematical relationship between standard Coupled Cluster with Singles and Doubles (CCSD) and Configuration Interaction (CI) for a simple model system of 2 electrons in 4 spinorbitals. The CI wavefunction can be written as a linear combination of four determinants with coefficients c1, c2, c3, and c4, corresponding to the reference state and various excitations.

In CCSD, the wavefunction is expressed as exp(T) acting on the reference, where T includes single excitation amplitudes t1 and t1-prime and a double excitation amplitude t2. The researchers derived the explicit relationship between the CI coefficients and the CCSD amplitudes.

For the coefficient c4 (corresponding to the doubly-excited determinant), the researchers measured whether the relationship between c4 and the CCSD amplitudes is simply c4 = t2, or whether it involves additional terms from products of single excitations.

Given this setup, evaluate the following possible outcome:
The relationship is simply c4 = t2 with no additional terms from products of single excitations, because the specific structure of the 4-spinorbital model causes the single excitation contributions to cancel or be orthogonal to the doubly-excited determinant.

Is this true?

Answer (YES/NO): NO